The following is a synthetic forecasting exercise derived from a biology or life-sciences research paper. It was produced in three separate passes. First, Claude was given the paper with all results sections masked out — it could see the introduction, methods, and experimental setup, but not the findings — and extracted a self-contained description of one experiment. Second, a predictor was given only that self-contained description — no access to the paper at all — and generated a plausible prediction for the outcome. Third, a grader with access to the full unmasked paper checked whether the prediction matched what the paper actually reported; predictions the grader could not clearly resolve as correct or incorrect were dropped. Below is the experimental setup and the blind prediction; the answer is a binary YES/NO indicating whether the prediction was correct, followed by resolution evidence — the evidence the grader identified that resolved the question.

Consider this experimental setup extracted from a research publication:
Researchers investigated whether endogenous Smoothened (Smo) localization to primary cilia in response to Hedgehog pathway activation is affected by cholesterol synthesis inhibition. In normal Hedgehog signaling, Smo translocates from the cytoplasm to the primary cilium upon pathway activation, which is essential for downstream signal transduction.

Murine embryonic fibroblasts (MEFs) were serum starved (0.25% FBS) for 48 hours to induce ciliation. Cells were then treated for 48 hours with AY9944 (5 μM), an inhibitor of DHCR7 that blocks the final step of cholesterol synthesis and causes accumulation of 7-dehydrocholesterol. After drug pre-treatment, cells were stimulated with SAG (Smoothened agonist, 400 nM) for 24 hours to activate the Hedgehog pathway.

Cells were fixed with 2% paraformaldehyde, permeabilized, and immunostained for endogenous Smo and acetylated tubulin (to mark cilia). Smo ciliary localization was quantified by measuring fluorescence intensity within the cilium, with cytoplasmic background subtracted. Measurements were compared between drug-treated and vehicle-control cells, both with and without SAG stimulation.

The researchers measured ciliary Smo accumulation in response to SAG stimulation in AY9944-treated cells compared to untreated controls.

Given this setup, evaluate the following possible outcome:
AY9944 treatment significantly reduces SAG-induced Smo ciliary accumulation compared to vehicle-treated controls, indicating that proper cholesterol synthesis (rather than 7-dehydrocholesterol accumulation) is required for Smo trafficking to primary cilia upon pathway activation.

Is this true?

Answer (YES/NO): YES